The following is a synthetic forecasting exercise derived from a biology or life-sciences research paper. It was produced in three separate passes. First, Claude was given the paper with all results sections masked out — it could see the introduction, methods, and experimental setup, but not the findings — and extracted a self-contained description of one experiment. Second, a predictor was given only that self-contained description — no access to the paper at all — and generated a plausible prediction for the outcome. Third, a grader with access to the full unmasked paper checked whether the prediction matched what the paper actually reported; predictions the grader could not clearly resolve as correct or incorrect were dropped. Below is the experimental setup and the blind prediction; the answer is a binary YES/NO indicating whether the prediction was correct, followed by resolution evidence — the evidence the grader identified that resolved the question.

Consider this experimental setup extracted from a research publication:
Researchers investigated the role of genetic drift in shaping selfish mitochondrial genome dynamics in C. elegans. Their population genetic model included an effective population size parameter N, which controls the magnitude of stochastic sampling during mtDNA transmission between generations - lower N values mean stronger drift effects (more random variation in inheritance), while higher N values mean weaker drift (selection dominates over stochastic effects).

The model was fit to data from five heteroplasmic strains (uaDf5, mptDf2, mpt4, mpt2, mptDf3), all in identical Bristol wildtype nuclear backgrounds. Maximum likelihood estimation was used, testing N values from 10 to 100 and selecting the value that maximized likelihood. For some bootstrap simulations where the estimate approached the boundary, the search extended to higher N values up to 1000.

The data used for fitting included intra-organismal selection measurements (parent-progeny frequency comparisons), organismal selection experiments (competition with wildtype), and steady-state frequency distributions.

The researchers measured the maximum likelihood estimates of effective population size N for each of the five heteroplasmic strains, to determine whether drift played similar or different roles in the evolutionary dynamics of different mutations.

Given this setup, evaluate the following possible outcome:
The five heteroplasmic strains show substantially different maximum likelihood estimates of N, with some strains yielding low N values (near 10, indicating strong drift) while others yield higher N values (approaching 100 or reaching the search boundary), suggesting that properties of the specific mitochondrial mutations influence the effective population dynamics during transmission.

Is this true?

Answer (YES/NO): YES